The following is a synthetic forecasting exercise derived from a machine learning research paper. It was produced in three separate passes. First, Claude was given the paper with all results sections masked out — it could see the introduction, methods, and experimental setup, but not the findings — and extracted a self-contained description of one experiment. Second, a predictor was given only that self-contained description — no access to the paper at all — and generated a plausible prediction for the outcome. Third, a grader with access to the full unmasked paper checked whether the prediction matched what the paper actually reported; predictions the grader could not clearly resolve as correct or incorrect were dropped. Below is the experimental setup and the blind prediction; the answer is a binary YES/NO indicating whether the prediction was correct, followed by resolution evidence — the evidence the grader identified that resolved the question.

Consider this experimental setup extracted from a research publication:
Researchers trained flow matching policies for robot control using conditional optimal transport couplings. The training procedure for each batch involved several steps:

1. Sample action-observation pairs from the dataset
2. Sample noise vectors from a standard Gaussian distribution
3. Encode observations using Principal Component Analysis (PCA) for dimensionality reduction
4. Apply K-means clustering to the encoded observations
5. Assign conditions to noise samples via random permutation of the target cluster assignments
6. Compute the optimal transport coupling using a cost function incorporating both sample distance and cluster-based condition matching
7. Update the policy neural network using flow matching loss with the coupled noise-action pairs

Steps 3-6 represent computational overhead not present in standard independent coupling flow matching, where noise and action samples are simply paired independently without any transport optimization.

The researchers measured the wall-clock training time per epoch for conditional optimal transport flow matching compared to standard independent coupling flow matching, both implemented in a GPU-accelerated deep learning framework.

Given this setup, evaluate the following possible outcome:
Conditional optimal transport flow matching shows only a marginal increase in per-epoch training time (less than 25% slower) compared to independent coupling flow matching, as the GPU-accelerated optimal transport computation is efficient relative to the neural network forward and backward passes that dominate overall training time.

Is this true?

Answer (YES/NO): NO